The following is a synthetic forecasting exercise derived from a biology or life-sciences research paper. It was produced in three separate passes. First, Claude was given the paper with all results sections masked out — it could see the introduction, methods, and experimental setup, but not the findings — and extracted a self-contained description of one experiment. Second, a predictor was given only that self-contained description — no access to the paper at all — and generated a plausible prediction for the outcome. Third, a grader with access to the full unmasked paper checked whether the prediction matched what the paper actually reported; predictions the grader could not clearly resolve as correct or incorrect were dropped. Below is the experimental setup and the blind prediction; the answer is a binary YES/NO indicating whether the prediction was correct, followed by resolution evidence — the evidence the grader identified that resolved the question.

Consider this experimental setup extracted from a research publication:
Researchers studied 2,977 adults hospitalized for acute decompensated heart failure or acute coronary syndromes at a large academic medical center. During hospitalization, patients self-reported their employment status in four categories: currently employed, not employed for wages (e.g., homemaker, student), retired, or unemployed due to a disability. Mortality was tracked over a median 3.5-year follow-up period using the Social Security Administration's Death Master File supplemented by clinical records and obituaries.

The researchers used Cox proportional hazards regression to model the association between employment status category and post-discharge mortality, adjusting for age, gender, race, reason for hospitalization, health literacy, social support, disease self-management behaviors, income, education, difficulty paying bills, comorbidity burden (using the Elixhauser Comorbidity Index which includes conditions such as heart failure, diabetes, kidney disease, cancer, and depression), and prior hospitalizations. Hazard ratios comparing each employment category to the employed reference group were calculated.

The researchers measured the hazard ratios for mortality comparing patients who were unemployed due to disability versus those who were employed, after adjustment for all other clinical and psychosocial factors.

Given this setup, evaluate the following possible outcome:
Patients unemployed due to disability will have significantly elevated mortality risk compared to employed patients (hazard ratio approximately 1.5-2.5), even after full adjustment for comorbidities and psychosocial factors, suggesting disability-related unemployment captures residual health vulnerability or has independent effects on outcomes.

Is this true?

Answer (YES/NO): YES